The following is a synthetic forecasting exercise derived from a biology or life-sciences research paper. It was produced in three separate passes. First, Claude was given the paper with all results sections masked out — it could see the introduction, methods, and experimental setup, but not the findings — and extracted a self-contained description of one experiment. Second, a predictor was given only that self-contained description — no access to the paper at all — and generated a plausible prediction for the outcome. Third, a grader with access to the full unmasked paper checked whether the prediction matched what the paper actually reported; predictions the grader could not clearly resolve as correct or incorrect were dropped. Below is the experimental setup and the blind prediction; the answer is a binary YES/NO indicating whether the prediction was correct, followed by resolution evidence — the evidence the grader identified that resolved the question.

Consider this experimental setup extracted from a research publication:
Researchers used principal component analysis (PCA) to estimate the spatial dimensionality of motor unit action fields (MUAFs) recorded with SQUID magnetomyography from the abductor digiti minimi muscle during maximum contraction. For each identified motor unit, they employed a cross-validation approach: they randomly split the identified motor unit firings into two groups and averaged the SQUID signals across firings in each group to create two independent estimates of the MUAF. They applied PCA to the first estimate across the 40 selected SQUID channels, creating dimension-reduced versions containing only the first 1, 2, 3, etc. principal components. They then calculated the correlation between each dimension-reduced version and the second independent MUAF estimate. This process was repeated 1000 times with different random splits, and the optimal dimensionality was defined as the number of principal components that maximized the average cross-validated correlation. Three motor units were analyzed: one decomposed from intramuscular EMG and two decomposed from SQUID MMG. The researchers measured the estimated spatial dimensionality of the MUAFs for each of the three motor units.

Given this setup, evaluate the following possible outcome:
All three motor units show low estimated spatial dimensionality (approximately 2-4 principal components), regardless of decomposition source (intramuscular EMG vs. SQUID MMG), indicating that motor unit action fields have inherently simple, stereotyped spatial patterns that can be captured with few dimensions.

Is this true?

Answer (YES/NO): YES